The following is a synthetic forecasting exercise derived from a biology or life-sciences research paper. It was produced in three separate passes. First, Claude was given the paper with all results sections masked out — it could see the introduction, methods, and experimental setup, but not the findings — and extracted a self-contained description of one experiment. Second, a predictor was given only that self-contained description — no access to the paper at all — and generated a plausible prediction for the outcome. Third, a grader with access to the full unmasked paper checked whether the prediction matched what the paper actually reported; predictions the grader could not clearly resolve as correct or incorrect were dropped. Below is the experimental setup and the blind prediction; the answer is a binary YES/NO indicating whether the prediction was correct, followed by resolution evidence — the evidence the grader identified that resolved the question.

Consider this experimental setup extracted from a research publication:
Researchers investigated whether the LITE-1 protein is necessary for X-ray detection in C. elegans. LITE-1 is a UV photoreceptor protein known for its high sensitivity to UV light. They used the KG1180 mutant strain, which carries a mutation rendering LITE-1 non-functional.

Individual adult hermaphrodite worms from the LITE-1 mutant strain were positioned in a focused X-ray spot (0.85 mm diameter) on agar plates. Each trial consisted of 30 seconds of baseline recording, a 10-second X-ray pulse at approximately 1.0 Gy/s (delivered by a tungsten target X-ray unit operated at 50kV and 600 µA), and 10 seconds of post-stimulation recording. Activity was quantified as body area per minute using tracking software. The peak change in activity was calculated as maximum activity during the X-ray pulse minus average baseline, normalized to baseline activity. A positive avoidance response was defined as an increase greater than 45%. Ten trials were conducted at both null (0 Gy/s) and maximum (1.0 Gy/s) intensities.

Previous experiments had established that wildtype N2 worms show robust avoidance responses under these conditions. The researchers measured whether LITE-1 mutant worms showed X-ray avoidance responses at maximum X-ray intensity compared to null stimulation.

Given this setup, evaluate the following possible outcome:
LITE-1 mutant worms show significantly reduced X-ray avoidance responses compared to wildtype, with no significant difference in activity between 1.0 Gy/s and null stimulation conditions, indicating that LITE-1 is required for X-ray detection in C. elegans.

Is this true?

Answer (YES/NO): YES